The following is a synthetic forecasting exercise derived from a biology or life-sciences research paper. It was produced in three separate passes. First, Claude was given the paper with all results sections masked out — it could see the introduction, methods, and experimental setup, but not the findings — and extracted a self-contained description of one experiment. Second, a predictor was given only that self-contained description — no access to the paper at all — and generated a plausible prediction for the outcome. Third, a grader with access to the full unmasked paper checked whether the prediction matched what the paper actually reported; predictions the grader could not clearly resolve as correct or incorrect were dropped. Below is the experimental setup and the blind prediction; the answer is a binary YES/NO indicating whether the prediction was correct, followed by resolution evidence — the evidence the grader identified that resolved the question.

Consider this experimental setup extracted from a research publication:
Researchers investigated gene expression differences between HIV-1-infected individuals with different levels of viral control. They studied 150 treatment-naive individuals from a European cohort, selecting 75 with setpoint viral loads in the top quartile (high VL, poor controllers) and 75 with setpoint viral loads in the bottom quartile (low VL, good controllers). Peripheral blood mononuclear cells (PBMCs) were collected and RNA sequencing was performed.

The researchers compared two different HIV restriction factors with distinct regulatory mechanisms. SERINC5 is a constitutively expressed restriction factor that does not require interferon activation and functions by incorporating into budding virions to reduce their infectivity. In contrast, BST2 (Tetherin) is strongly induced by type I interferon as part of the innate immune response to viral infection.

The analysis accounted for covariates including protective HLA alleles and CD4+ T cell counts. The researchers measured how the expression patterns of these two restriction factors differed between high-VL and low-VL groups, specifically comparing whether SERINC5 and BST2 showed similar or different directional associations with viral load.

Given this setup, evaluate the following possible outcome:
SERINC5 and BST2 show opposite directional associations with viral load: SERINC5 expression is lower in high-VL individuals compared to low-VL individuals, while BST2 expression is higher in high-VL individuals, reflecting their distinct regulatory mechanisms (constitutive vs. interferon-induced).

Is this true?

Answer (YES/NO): NO